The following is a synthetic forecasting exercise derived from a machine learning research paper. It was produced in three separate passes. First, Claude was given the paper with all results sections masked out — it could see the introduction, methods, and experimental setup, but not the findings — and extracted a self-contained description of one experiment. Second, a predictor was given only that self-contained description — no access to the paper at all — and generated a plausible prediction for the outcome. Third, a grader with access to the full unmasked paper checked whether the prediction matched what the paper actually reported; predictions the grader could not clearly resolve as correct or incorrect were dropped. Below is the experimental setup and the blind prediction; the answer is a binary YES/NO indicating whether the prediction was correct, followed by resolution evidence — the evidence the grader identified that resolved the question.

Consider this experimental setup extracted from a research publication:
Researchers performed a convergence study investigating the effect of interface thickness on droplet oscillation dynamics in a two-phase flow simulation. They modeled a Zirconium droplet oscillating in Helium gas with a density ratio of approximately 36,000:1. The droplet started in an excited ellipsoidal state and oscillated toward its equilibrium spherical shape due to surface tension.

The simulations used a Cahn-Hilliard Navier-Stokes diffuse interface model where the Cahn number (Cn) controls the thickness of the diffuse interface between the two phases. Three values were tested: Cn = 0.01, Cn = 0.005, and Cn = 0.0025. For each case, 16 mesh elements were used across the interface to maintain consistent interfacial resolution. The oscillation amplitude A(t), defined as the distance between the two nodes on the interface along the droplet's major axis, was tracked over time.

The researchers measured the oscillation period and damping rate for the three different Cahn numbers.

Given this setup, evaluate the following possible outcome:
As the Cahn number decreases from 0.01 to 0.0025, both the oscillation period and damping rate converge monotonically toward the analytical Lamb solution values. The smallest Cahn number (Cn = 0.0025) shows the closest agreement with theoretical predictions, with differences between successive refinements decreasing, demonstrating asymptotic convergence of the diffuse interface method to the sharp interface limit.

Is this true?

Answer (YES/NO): NO